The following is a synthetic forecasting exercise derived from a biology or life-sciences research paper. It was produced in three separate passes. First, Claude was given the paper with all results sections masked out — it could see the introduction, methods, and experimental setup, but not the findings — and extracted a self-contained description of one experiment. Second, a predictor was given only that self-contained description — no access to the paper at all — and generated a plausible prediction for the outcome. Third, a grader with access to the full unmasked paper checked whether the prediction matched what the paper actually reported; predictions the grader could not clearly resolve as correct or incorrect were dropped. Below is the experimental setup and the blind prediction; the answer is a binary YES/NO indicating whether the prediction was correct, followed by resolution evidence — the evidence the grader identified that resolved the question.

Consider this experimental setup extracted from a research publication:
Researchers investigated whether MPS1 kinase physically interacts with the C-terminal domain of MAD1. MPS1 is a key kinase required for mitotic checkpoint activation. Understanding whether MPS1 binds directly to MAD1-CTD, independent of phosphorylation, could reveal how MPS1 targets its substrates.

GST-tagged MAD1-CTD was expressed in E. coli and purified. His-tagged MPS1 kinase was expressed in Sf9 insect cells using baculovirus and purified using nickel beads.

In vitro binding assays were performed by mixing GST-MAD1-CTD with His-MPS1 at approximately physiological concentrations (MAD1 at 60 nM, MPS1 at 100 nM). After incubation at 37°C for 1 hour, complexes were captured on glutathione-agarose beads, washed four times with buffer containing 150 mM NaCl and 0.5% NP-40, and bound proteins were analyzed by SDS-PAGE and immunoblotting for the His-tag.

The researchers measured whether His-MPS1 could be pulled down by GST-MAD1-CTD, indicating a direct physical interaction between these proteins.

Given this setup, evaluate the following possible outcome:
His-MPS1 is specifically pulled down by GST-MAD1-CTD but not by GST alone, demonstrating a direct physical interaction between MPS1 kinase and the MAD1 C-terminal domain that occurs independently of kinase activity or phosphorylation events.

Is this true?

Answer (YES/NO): YES